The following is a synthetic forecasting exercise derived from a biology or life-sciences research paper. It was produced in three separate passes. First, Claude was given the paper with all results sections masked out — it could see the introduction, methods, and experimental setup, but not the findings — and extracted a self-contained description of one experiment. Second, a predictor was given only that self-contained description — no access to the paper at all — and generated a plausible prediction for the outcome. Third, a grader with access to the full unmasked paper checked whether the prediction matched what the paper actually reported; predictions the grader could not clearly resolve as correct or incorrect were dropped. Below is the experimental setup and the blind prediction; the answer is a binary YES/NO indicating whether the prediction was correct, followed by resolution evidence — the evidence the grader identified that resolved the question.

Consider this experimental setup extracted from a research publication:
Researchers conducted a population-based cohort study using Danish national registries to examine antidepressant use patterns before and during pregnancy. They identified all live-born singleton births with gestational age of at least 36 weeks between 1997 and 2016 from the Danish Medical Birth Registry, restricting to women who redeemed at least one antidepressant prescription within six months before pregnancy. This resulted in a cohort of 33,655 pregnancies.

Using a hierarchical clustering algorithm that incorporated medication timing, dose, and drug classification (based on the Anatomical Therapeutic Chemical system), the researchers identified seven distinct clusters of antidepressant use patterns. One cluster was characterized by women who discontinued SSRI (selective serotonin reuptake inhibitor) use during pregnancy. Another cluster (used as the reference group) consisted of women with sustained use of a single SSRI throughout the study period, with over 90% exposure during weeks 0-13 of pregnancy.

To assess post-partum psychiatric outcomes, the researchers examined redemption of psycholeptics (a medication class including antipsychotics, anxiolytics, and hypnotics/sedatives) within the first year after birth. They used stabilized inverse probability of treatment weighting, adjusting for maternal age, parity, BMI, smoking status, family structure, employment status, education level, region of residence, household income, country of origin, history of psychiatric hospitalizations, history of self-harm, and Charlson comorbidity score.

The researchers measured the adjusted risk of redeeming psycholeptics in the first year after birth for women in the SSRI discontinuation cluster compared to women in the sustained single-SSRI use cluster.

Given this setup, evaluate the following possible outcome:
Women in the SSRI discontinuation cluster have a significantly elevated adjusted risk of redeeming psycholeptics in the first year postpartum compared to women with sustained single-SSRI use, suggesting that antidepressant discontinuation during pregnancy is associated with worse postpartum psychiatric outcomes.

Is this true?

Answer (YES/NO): NO